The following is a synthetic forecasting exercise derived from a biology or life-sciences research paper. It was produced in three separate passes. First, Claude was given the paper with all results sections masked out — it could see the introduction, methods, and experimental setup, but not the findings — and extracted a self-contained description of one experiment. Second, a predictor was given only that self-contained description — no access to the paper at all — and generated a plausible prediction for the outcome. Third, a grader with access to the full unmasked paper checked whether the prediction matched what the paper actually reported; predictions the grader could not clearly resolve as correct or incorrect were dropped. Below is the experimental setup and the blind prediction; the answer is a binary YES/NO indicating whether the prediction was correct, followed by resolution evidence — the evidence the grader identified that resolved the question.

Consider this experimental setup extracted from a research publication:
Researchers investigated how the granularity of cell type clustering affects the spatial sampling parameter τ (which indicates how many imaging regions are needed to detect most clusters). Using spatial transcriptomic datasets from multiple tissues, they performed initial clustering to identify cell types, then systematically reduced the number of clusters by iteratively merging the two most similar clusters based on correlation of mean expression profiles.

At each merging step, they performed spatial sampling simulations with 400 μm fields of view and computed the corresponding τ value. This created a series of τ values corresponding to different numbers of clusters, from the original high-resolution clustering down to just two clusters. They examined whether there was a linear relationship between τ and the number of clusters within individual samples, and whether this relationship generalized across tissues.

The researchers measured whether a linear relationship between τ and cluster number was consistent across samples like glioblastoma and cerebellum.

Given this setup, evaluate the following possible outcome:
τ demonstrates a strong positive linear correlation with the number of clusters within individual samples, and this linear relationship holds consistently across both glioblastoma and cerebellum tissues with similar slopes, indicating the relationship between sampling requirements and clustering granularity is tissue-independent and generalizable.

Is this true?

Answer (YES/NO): NO